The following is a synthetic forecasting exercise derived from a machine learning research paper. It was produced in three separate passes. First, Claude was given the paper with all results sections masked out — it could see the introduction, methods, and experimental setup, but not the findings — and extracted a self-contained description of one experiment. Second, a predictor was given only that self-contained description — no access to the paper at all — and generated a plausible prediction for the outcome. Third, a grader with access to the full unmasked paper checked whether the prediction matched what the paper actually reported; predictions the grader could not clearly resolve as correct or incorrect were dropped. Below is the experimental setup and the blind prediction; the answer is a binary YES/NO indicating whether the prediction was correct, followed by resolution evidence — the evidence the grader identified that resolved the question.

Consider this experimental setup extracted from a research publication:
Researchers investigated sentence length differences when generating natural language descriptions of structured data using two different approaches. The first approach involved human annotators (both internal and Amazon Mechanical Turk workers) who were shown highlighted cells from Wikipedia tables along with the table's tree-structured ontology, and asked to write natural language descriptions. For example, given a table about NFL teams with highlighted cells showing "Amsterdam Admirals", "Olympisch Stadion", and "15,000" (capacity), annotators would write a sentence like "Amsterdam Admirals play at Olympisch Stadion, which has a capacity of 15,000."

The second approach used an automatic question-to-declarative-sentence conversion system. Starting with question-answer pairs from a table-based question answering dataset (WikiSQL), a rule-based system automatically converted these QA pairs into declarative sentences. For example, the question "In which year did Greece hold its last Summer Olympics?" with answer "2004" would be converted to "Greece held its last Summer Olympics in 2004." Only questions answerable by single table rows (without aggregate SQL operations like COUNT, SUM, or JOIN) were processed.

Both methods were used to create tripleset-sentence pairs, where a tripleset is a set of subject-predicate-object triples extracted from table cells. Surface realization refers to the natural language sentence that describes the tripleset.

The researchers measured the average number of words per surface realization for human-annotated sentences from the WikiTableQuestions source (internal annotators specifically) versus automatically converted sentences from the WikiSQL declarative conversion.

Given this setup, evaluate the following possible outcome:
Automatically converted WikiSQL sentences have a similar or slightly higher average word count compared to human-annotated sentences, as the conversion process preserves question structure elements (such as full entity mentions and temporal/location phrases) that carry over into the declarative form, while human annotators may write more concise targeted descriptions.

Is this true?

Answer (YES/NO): NO